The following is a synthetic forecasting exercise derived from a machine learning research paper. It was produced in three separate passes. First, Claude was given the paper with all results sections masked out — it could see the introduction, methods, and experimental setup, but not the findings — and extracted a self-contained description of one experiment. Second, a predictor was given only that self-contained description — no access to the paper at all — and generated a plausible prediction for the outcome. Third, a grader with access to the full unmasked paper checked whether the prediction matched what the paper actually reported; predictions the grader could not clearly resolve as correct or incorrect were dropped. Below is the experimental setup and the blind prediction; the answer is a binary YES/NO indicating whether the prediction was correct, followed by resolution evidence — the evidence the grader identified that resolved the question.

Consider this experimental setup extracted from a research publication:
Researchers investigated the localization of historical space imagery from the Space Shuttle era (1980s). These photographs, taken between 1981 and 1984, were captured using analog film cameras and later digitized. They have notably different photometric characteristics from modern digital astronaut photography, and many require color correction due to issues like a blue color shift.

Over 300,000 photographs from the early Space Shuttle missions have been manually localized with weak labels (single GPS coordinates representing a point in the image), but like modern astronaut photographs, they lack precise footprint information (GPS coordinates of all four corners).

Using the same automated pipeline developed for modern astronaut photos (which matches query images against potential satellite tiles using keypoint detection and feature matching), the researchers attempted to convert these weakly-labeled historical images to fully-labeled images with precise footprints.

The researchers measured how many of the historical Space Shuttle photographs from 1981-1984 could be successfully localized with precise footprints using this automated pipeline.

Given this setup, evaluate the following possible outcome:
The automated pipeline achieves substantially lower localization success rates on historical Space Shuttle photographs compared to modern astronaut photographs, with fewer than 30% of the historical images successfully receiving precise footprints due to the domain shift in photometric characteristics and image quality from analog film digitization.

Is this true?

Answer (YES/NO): YES